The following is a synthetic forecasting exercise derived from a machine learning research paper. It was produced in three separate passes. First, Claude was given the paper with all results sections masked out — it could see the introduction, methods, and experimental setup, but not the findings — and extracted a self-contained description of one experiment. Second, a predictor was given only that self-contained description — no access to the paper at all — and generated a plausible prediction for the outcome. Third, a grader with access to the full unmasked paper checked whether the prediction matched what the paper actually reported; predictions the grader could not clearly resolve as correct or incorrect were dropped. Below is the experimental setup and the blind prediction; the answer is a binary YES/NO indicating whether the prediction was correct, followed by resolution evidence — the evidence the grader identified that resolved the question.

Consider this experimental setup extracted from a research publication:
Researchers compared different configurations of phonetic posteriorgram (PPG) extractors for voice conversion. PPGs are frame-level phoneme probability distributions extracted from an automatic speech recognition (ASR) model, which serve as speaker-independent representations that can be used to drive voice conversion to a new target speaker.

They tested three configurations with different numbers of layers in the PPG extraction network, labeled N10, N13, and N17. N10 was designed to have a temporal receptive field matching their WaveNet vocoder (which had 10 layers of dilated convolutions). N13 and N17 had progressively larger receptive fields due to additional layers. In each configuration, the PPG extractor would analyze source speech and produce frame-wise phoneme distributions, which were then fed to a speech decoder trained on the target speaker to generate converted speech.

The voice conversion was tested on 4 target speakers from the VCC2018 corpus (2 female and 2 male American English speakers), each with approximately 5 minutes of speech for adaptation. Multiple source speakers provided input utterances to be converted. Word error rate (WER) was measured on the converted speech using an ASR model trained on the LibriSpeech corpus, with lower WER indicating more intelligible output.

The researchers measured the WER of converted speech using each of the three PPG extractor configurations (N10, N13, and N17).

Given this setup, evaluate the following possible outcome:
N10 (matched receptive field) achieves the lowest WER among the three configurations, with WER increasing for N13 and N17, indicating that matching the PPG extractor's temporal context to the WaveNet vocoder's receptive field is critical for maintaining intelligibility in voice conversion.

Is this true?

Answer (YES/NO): NO